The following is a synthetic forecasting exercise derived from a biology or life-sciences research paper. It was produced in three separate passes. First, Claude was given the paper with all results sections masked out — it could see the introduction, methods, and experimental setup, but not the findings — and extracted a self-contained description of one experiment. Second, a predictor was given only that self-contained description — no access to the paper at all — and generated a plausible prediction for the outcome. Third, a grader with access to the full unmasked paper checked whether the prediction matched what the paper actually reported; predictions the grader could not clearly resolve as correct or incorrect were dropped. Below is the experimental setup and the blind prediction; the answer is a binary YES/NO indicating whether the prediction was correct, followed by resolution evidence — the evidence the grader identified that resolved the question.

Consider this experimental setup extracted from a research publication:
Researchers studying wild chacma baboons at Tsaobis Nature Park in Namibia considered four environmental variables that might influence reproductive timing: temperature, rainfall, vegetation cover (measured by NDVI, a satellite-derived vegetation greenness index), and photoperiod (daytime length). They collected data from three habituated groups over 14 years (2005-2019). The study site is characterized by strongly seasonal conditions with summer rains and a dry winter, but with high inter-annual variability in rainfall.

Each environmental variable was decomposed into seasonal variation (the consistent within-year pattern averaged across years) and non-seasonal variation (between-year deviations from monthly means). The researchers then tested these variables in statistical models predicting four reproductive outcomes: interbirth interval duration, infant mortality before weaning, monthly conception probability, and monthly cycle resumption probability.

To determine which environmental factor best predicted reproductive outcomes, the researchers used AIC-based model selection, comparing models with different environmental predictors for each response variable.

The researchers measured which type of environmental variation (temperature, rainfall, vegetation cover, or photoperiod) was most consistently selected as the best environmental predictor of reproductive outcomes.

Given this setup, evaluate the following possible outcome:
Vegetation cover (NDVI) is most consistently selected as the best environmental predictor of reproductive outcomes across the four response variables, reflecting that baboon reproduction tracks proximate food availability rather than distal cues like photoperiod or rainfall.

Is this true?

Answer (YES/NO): YES